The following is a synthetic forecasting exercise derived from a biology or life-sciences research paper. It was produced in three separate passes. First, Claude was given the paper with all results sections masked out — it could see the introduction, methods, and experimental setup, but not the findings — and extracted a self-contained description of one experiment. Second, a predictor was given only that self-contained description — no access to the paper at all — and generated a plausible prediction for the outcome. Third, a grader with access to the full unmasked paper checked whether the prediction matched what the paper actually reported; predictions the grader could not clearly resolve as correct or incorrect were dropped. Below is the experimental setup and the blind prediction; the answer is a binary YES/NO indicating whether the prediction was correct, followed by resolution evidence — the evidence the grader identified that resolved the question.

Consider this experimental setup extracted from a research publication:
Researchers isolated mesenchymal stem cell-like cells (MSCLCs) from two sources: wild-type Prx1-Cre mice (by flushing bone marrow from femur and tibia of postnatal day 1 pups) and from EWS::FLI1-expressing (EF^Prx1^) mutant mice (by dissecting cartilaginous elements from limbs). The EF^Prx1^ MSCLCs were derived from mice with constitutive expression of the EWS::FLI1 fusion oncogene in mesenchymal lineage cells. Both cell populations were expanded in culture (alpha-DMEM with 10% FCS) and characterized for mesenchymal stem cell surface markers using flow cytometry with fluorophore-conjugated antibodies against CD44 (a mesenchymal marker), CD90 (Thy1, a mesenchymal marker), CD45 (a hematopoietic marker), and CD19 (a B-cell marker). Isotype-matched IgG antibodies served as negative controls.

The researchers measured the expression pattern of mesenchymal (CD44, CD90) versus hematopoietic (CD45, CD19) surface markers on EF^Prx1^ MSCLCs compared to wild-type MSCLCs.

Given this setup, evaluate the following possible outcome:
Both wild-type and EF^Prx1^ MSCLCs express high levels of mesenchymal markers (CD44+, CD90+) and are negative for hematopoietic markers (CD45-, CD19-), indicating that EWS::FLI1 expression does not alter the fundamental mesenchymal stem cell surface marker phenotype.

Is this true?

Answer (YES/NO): YES